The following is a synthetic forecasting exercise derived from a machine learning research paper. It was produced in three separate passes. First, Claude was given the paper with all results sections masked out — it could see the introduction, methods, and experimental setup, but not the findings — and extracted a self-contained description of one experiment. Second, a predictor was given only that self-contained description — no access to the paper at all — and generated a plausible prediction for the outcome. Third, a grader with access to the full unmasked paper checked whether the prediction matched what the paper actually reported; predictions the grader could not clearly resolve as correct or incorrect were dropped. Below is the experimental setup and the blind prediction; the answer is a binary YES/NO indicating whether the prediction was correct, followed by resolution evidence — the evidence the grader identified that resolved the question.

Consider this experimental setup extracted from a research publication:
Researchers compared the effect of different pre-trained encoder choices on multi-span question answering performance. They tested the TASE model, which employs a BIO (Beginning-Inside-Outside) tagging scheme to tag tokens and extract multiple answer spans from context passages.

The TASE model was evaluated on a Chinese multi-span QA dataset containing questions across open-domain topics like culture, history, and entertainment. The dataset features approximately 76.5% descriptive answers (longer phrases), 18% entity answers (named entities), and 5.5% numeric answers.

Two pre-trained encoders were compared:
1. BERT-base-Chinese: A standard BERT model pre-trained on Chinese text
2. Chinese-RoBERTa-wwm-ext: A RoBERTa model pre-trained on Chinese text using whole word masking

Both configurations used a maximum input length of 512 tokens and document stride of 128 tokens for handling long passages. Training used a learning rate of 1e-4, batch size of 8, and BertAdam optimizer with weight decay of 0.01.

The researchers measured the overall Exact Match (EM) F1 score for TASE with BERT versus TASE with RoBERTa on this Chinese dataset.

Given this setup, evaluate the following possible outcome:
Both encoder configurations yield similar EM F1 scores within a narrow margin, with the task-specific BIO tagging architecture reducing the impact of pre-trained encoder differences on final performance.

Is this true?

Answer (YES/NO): NO